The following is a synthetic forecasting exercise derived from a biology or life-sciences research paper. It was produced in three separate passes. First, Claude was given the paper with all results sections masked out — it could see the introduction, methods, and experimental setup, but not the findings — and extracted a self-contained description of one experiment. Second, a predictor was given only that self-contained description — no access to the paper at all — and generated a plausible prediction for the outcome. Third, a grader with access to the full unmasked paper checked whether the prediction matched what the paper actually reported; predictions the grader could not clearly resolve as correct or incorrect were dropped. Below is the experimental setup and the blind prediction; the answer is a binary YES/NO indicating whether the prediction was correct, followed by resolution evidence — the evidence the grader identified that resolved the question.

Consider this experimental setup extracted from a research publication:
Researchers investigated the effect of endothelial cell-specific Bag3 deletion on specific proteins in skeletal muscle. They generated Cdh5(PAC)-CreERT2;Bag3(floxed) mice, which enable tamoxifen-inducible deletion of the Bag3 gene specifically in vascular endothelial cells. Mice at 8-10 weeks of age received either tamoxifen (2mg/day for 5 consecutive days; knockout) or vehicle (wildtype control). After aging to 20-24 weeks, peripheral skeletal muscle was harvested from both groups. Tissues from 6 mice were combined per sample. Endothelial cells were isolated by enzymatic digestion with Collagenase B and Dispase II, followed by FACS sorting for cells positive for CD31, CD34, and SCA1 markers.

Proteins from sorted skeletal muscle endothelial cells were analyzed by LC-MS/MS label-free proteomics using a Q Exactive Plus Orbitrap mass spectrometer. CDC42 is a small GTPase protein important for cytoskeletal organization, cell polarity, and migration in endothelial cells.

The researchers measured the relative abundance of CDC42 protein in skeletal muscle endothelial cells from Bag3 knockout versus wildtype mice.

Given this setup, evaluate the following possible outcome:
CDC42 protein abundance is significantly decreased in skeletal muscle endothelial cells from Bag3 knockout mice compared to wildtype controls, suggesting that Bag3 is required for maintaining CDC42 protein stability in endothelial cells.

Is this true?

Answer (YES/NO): NO